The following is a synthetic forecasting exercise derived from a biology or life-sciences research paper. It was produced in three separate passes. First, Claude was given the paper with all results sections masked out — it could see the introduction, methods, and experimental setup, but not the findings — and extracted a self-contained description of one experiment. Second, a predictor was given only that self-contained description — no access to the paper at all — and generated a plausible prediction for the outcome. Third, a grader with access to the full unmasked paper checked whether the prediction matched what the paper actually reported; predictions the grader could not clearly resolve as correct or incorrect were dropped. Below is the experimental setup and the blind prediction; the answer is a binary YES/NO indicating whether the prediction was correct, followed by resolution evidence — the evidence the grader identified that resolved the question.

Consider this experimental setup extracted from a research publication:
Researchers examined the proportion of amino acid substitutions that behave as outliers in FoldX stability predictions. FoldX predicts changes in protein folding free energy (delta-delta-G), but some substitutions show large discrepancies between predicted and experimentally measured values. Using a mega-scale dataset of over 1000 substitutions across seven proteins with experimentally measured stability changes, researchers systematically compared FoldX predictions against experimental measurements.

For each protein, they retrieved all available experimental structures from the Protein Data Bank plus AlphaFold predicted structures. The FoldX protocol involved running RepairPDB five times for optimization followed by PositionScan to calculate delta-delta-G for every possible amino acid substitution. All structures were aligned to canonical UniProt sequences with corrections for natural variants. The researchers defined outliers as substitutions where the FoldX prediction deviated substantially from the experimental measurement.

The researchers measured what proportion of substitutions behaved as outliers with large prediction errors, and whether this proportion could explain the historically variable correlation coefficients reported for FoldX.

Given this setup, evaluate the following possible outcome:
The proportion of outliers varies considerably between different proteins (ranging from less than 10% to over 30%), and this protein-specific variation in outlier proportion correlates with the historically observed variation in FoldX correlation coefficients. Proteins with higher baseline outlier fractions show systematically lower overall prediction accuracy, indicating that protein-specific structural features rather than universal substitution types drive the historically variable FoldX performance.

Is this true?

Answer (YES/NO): NO